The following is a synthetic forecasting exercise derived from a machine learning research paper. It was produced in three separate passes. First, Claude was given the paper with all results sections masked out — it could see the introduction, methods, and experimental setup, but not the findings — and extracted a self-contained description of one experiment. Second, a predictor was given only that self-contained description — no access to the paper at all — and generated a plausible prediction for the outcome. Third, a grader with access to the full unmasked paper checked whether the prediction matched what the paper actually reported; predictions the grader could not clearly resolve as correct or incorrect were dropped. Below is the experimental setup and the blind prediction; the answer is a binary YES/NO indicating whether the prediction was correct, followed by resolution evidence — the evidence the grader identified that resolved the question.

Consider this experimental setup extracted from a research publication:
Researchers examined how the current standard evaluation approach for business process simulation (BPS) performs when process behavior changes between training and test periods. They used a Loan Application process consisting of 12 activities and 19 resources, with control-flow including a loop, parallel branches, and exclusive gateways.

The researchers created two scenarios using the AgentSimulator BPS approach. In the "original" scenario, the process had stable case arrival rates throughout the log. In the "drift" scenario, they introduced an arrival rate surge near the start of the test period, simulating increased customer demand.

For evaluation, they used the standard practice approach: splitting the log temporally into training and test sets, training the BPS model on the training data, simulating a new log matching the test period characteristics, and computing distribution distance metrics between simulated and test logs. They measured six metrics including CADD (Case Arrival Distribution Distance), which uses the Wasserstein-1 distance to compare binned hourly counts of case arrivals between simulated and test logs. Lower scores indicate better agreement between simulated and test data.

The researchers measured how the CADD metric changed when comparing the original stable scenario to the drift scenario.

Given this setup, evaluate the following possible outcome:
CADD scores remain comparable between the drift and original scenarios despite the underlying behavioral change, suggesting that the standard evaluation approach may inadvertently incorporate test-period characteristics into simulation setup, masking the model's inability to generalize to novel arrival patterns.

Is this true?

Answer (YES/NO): NO